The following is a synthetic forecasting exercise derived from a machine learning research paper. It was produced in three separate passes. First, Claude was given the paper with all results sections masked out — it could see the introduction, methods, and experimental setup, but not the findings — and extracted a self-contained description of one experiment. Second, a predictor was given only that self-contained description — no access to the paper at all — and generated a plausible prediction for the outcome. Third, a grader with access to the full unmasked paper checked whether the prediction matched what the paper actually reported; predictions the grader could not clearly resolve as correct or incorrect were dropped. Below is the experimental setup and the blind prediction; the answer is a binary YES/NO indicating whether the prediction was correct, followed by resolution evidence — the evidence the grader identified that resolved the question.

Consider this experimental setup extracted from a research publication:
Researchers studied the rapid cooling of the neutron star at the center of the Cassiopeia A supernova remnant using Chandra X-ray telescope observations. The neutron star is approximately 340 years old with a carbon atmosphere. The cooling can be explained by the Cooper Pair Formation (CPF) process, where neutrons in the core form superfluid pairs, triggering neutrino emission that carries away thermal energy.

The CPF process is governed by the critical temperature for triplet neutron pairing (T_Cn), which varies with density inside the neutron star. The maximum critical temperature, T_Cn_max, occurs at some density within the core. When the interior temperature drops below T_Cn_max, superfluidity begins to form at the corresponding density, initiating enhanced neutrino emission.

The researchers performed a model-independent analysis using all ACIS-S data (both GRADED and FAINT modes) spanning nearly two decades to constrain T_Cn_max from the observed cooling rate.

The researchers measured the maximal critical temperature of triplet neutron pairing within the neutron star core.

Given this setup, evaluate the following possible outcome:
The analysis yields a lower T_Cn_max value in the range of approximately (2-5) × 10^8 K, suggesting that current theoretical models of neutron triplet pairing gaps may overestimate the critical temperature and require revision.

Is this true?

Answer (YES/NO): NO